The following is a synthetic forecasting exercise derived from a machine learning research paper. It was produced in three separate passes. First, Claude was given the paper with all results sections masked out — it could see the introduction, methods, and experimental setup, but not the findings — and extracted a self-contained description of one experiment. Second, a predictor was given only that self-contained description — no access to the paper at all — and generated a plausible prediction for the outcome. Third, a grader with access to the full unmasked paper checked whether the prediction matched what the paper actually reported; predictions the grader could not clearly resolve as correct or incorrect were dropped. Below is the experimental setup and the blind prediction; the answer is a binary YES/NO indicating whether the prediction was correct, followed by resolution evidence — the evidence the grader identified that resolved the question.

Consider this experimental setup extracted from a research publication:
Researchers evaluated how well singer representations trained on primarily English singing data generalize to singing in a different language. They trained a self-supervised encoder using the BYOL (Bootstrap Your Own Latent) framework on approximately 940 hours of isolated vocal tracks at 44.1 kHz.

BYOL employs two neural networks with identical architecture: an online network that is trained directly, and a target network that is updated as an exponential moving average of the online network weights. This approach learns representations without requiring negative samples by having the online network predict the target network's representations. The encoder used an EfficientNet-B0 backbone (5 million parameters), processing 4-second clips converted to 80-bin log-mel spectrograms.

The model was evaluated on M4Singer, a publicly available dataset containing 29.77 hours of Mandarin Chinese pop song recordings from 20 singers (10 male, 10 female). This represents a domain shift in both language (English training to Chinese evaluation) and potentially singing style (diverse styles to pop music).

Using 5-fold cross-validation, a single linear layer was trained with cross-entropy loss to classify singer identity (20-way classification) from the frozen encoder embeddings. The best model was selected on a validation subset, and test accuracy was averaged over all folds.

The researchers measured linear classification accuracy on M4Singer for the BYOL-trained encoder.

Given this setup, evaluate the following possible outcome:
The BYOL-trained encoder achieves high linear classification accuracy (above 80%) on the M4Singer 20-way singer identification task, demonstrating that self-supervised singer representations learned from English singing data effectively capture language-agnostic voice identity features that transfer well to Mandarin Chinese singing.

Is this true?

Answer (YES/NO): YES